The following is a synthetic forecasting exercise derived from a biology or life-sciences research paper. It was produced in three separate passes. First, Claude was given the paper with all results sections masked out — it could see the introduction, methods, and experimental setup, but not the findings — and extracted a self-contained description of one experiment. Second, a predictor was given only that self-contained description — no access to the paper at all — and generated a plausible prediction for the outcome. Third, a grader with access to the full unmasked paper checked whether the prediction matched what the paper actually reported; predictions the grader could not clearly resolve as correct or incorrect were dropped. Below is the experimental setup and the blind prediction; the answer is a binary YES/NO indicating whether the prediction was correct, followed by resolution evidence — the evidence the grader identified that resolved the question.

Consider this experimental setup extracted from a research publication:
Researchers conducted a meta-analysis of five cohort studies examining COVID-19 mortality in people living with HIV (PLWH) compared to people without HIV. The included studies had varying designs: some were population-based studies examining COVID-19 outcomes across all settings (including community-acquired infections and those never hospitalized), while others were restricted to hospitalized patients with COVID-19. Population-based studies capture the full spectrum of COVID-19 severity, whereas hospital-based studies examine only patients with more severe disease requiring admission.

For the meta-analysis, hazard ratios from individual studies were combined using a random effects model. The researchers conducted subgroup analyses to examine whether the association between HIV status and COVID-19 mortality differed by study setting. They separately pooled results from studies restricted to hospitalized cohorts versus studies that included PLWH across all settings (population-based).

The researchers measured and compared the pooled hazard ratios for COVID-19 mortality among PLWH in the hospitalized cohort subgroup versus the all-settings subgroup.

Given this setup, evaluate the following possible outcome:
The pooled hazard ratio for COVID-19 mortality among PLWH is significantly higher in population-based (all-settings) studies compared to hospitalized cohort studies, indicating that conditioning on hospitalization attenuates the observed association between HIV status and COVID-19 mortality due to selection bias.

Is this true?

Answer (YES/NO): NO